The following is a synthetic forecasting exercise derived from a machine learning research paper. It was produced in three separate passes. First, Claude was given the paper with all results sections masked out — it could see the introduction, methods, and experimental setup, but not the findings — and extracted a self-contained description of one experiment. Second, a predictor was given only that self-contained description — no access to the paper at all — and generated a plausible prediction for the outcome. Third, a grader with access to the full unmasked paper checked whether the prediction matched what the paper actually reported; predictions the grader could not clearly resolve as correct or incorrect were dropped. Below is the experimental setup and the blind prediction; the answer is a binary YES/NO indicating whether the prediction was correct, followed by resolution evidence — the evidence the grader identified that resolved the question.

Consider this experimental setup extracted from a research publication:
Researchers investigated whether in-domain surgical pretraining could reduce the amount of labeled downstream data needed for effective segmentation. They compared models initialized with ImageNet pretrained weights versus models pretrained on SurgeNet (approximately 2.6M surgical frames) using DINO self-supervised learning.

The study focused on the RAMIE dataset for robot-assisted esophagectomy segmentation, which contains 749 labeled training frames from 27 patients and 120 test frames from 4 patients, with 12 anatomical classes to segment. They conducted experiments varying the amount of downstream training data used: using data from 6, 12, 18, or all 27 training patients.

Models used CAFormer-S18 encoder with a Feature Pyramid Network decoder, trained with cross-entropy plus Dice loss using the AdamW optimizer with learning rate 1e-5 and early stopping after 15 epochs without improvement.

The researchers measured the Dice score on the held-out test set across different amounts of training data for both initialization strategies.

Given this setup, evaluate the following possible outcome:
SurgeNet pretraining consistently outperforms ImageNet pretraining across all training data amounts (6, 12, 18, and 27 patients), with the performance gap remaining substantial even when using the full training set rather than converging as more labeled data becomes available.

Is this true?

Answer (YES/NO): YES